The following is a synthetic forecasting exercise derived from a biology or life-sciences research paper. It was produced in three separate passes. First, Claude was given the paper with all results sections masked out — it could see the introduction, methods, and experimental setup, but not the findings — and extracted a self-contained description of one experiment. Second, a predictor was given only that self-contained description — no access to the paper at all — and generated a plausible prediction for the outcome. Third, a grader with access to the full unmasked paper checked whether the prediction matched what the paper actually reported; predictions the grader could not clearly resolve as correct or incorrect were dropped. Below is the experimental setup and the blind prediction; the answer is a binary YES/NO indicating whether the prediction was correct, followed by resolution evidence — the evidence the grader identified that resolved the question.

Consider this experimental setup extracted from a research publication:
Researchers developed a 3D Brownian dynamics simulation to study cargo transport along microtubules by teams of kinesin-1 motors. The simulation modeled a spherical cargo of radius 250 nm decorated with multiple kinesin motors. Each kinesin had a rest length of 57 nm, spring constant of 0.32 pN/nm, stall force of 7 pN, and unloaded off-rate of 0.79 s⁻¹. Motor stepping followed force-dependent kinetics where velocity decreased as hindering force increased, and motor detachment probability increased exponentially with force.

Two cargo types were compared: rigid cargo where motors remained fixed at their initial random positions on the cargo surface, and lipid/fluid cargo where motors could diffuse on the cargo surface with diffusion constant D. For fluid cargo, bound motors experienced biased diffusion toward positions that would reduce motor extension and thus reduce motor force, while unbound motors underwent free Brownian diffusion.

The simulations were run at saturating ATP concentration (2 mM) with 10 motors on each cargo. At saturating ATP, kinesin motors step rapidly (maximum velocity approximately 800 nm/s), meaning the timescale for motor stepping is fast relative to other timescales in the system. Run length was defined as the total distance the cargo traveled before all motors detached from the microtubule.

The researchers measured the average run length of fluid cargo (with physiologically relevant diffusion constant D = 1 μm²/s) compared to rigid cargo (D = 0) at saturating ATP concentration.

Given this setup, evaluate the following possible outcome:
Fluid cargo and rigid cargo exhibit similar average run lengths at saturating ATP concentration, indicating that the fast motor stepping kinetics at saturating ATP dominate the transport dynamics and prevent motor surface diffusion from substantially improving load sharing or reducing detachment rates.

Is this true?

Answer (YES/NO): YES